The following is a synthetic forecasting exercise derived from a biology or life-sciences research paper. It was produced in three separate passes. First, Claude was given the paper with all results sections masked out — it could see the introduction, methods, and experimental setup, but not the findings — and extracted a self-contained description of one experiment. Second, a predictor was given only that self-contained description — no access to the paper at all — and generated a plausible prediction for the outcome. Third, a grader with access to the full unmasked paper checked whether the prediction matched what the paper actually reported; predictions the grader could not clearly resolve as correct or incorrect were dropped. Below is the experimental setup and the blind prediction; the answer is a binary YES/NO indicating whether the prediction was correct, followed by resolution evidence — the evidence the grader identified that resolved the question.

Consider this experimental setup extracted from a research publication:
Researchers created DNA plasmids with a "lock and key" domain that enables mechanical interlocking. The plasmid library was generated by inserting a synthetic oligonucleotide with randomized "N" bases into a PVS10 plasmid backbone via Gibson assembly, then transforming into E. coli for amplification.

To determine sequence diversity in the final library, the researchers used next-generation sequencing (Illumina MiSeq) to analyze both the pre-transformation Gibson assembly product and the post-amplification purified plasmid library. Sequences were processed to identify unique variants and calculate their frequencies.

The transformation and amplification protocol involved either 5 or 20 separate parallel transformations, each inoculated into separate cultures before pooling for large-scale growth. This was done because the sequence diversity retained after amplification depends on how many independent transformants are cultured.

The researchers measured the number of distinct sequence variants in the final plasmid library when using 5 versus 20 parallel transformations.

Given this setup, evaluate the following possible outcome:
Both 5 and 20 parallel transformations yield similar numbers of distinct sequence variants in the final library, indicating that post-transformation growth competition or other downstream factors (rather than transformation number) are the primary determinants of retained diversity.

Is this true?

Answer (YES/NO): NO